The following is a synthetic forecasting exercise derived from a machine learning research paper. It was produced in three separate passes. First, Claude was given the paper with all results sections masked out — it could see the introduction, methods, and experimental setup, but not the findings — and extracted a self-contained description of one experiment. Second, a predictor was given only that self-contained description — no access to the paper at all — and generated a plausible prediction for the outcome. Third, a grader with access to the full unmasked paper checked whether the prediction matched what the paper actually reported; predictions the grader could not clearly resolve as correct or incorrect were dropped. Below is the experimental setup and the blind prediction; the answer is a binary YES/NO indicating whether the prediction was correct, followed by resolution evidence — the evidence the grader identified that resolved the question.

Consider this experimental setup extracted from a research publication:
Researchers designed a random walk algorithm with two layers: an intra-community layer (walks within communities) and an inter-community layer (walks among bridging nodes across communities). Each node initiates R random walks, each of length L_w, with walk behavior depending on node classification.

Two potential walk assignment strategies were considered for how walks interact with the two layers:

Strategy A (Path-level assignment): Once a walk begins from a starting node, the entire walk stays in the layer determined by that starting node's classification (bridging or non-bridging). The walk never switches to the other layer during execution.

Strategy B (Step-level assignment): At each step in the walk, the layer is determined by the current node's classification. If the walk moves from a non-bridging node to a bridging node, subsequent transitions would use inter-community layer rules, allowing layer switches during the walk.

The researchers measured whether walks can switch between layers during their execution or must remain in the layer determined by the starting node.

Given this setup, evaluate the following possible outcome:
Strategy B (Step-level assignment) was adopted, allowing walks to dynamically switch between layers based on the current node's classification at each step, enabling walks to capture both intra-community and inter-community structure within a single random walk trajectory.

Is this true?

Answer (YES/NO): NO